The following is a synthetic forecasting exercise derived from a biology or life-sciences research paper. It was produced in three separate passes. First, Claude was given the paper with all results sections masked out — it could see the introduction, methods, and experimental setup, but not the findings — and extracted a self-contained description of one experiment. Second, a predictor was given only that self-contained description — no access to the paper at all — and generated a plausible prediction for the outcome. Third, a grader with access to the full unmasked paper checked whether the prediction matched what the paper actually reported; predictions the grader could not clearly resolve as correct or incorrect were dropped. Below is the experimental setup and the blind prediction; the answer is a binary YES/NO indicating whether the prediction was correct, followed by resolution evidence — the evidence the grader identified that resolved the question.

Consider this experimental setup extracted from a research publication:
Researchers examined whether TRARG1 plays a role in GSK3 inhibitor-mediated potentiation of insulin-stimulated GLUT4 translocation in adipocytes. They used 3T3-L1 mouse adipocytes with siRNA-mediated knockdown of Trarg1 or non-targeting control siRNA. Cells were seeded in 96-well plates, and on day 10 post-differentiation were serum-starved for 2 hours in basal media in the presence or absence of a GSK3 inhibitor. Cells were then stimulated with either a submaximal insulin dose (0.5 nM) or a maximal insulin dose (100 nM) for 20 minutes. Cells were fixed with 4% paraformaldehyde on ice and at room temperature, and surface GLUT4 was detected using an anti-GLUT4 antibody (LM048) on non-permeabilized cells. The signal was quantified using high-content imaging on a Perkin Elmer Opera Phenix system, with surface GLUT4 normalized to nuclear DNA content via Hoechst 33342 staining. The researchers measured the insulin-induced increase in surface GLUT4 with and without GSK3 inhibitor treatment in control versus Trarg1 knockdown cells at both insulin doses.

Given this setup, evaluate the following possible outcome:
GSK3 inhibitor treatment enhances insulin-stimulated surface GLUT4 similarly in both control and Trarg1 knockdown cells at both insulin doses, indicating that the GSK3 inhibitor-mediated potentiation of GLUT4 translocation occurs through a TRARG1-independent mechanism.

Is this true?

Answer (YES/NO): NO